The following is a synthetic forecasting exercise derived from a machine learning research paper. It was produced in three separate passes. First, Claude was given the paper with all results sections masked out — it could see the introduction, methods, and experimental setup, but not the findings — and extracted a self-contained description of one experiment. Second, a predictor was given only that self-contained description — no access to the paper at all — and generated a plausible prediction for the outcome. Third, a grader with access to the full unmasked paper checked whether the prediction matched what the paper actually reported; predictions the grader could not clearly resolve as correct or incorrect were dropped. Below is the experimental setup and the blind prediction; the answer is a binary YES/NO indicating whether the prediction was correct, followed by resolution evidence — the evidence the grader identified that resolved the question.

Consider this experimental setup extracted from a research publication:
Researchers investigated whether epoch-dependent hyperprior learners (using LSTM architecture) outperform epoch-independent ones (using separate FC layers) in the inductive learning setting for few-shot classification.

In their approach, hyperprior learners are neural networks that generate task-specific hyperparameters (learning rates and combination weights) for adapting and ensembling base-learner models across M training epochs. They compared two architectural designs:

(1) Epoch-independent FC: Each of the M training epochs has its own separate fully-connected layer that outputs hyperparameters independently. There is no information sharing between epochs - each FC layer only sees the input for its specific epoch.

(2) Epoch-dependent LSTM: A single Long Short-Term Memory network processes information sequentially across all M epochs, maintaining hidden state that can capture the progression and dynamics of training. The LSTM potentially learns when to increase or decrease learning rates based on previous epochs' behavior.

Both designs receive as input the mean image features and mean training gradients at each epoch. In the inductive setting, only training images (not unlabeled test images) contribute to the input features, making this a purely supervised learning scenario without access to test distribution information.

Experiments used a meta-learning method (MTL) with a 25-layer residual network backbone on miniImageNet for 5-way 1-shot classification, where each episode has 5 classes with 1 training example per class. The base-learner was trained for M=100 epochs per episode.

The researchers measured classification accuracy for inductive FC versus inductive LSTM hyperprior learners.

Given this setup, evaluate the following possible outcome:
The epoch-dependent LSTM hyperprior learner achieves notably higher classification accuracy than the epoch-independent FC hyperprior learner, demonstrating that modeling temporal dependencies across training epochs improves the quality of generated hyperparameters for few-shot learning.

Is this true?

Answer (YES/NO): NO